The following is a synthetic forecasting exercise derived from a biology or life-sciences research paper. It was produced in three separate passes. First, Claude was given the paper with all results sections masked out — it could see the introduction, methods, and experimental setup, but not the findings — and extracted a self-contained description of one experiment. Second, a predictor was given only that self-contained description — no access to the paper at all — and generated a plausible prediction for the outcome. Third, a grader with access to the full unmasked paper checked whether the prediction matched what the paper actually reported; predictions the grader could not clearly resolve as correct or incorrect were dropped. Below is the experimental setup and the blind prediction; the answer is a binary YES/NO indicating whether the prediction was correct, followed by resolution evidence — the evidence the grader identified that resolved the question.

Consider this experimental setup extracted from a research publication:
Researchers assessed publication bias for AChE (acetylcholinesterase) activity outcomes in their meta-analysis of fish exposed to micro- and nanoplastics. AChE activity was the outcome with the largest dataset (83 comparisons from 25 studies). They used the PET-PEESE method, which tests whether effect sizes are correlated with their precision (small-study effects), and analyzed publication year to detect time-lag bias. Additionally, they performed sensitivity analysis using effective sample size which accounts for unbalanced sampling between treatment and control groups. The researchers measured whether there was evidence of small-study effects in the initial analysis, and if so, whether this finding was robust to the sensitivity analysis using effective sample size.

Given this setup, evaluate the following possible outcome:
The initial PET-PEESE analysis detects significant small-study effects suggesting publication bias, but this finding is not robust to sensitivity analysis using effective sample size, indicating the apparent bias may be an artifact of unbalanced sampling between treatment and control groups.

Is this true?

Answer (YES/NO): YES